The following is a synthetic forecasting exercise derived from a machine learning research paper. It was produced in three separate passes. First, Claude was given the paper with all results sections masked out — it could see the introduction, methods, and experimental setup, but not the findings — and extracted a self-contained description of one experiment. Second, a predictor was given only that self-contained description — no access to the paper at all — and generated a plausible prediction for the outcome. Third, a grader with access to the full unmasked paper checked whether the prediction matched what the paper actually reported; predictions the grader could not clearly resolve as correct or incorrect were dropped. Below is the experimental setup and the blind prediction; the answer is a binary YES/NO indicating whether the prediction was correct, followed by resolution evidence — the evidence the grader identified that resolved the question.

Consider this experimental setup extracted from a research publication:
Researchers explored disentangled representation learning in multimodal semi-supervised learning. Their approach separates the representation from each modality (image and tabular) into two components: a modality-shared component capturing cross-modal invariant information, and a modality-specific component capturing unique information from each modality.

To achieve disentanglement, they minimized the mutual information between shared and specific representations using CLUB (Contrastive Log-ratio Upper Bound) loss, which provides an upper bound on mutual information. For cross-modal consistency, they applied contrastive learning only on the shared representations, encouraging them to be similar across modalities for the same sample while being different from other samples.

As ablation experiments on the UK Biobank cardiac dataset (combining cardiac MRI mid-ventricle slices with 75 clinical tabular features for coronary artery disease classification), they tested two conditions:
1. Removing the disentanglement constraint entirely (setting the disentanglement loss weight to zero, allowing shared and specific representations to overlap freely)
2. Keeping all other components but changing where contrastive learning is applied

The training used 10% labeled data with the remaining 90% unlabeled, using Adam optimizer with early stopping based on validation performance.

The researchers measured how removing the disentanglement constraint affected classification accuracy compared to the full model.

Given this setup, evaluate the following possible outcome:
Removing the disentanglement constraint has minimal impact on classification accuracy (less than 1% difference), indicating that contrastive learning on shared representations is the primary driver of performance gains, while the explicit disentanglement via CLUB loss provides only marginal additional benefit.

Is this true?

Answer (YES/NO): NO